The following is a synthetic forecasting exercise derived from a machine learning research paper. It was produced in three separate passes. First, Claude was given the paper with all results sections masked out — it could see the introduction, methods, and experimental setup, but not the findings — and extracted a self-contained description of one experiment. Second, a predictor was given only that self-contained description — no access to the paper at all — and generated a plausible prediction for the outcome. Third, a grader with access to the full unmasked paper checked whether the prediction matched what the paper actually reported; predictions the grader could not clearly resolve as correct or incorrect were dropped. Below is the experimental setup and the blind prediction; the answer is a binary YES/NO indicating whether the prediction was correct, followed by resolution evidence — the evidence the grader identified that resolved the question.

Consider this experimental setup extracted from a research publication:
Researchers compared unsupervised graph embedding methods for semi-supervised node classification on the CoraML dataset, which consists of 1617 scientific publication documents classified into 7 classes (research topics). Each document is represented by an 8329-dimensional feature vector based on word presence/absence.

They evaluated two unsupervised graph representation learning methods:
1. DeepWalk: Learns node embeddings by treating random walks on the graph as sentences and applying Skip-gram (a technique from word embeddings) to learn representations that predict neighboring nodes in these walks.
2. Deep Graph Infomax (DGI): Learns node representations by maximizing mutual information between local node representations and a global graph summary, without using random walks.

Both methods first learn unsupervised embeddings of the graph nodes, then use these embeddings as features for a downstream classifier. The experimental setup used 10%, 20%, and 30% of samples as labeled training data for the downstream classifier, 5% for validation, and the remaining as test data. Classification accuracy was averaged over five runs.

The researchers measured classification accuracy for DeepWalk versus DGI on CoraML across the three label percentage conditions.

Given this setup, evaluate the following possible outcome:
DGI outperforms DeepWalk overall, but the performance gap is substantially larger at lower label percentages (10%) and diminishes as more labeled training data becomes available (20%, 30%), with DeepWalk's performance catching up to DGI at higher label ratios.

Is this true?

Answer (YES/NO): NO